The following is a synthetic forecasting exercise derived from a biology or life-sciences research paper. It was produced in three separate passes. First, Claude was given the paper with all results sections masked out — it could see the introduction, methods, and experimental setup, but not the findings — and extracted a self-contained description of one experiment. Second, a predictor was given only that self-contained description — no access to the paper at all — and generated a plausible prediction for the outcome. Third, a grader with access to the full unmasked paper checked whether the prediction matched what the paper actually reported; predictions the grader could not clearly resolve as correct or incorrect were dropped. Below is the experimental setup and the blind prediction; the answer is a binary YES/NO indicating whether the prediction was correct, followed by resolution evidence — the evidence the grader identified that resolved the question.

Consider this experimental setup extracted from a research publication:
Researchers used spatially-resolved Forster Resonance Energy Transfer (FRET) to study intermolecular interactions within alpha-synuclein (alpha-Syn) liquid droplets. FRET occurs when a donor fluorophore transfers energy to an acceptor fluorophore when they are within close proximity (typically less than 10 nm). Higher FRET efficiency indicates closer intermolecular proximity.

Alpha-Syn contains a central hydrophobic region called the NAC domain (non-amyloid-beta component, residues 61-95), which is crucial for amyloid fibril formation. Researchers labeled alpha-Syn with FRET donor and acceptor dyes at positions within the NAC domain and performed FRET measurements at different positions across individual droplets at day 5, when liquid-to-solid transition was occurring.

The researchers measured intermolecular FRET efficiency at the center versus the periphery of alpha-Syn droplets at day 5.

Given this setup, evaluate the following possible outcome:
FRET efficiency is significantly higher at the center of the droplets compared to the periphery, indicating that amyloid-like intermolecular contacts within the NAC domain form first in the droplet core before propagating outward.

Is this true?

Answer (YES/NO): YES